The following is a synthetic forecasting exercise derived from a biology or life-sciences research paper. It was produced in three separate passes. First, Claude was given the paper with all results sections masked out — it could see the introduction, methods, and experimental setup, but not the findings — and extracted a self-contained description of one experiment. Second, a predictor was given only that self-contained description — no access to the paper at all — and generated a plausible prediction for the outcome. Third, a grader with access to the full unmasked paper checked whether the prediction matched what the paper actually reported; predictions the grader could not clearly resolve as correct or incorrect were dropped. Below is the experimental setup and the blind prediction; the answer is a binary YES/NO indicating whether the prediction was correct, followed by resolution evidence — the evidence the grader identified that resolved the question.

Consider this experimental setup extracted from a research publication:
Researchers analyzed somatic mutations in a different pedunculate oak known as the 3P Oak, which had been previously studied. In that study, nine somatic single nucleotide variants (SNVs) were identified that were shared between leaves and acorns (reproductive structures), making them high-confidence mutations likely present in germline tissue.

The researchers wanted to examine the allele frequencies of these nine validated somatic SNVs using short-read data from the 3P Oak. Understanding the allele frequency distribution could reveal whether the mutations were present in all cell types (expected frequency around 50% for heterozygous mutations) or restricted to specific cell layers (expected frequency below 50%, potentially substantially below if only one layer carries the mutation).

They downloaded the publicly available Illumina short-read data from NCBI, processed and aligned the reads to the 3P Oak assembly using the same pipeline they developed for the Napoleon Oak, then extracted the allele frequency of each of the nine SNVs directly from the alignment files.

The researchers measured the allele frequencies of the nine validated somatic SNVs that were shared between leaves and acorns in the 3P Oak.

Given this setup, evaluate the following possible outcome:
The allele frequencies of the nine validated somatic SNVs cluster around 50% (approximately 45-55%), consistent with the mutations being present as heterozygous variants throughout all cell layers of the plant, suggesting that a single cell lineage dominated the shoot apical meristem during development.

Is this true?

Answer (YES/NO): NO